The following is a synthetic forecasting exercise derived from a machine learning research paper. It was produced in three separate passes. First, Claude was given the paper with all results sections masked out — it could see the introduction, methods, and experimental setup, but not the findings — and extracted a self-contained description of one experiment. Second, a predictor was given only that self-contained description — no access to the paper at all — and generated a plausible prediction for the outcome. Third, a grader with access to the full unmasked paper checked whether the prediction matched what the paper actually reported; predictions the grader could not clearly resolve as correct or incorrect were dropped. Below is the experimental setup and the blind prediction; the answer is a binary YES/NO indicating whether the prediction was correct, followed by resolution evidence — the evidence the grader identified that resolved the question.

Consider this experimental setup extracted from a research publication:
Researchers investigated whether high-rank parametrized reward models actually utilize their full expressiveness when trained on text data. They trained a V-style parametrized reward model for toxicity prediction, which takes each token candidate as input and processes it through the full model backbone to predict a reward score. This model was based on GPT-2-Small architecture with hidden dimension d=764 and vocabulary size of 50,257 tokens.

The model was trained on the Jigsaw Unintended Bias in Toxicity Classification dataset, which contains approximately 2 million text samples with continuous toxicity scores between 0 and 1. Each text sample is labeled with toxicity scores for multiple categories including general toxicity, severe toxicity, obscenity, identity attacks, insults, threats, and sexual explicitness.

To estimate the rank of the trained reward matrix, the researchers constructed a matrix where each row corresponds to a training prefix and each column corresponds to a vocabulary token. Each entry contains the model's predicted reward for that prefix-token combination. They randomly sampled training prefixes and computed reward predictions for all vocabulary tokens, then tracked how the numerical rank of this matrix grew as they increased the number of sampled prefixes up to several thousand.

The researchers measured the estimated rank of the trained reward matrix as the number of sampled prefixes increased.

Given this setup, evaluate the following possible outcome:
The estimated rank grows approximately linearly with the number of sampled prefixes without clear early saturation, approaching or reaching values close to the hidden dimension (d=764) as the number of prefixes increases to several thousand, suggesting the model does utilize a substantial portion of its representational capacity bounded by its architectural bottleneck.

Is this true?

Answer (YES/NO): NO